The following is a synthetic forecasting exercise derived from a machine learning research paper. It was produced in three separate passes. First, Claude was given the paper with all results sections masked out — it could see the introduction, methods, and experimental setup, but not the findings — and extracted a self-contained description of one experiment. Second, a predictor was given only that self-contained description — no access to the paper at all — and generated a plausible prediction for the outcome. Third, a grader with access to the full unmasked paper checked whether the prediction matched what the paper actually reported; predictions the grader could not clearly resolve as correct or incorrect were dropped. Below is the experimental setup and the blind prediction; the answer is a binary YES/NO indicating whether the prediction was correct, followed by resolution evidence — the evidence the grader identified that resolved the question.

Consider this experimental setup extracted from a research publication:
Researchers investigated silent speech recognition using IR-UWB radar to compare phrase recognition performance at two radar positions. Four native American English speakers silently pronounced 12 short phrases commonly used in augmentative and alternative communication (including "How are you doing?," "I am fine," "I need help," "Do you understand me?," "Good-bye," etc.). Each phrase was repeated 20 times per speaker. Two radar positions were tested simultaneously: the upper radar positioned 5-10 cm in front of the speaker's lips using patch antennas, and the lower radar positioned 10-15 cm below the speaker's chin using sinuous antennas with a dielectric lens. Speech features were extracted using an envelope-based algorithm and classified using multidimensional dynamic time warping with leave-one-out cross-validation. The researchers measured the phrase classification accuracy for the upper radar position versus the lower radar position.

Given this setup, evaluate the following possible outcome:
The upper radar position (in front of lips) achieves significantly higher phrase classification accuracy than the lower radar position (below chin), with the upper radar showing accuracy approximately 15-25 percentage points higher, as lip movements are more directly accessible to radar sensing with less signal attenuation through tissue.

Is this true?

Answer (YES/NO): NO